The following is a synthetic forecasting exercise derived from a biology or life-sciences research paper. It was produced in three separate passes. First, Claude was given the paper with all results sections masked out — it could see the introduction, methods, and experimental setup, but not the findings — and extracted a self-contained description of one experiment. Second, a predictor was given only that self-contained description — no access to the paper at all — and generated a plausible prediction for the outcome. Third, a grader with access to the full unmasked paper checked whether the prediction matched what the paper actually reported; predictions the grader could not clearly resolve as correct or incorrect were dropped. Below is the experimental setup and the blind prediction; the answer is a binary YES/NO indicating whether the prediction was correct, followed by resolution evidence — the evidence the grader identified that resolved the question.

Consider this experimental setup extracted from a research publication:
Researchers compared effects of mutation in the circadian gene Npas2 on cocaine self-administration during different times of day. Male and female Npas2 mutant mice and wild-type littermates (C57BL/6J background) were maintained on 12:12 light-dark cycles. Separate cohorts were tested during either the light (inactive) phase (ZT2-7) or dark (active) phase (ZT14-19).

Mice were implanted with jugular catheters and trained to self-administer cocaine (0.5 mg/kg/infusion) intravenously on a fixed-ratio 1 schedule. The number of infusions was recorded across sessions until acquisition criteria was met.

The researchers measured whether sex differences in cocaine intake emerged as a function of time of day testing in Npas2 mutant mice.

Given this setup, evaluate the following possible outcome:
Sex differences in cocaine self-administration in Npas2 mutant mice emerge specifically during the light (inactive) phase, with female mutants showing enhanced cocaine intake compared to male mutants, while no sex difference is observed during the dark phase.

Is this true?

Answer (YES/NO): NO